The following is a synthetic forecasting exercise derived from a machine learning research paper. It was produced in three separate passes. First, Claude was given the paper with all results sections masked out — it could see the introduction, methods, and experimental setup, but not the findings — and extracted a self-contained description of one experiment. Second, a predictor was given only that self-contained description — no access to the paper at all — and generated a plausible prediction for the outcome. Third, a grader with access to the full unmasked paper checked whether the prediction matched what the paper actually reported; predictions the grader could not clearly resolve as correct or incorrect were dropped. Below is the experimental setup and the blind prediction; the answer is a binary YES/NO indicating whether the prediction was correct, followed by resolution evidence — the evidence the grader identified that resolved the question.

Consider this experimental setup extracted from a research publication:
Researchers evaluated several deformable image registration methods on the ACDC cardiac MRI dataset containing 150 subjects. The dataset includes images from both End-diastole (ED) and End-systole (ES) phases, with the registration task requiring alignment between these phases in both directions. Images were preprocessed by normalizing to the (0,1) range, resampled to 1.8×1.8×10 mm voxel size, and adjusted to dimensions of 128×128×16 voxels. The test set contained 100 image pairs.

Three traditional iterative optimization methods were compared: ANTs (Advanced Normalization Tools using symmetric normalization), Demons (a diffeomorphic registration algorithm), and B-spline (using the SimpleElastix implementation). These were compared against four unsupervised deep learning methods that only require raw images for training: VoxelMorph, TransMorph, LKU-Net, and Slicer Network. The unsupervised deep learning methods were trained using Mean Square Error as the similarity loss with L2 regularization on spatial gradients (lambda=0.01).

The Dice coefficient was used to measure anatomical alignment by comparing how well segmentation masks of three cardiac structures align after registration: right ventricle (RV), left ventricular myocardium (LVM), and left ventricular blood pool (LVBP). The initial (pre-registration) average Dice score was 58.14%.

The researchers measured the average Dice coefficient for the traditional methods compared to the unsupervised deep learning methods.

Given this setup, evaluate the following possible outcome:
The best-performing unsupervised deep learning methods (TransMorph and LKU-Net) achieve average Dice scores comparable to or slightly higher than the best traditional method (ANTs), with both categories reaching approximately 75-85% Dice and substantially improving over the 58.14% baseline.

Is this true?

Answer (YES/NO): NO